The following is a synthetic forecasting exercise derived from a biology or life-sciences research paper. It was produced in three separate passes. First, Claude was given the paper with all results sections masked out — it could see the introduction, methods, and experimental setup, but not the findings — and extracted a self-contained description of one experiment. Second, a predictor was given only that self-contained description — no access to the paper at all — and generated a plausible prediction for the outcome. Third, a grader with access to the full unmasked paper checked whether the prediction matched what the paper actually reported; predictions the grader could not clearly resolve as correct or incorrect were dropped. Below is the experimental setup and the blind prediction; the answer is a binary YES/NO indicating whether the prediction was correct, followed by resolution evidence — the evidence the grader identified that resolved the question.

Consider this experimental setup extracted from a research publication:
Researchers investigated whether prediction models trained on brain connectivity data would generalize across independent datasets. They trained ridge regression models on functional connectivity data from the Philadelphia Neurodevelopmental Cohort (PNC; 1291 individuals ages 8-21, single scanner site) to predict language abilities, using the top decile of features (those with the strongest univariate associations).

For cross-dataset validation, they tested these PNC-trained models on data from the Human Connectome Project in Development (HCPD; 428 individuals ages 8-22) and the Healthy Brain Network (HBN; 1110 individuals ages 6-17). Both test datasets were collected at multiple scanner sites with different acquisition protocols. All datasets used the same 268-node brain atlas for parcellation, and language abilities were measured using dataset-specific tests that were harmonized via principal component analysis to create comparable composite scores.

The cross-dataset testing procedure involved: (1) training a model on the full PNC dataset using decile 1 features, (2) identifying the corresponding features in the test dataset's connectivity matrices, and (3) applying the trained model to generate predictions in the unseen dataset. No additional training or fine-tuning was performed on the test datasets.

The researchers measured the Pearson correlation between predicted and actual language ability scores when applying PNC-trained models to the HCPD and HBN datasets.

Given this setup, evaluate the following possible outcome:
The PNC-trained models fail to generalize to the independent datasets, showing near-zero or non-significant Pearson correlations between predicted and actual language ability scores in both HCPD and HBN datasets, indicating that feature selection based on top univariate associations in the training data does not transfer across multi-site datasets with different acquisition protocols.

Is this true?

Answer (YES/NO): NO